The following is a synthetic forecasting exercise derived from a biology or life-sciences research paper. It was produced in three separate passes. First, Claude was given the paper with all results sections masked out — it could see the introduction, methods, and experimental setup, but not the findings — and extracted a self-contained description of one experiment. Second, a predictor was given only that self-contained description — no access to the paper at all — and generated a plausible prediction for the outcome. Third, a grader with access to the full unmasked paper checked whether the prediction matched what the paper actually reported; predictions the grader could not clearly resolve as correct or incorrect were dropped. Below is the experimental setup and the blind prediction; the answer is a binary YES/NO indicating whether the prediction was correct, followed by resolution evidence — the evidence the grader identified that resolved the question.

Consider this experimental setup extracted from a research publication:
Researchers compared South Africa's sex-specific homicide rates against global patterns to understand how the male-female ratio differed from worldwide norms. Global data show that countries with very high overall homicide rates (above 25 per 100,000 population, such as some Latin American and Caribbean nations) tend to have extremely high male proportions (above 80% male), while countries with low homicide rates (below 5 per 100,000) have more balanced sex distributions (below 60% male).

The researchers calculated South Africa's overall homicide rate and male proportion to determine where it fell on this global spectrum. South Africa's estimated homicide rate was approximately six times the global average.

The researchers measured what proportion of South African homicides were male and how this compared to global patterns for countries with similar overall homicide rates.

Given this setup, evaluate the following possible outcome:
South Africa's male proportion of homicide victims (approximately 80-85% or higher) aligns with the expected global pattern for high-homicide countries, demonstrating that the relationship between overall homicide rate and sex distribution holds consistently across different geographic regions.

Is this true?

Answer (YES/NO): YES